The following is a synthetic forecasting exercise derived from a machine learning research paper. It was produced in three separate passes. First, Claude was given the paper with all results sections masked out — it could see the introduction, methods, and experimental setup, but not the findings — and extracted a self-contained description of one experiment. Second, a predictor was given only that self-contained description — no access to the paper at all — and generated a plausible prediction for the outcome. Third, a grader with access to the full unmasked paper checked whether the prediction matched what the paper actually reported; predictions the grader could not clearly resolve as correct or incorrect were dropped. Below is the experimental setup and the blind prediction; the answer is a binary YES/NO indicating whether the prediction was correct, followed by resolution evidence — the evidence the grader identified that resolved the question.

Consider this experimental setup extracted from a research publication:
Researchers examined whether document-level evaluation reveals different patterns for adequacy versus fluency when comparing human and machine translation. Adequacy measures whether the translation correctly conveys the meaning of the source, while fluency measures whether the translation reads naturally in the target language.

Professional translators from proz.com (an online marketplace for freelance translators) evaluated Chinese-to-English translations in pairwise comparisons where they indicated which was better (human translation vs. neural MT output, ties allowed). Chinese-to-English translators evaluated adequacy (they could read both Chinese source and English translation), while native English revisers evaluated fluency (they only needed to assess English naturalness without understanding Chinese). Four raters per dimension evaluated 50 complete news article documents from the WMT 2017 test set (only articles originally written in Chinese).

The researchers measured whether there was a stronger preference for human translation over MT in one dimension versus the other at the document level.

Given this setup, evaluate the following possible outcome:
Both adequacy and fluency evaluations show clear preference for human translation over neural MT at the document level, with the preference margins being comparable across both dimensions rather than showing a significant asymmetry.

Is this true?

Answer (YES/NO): NO